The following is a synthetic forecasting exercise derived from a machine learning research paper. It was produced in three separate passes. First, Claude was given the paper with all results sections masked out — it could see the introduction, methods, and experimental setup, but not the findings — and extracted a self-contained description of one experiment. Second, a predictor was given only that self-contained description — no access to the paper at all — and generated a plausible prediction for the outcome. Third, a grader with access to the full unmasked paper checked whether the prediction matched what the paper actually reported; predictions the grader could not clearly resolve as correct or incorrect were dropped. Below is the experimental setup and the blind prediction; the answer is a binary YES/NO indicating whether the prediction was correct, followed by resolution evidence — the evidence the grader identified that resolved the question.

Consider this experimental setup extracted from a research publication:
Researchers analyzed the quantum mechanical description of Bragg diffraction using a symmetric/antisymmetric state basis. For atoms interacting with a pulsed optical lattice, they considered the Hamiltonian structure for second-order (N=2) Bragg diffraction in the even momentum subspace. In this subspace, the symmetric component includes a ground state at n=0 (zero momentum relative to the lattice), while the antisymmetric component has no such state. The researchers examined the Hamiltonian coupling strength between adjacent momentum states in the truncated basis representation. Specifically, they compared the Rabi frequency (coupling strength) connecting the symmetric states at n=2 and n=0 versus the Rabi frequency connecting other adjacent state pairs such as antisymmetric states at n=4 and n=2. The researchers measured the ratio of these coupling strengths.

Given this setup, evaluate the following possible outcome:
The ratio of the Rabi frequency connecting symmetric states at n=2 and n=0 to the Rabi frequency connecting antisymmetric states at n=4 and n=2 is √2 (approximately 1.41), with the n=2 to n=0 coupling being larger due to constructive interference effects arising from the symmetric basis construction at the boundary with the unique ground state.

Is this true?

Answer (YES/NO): YES